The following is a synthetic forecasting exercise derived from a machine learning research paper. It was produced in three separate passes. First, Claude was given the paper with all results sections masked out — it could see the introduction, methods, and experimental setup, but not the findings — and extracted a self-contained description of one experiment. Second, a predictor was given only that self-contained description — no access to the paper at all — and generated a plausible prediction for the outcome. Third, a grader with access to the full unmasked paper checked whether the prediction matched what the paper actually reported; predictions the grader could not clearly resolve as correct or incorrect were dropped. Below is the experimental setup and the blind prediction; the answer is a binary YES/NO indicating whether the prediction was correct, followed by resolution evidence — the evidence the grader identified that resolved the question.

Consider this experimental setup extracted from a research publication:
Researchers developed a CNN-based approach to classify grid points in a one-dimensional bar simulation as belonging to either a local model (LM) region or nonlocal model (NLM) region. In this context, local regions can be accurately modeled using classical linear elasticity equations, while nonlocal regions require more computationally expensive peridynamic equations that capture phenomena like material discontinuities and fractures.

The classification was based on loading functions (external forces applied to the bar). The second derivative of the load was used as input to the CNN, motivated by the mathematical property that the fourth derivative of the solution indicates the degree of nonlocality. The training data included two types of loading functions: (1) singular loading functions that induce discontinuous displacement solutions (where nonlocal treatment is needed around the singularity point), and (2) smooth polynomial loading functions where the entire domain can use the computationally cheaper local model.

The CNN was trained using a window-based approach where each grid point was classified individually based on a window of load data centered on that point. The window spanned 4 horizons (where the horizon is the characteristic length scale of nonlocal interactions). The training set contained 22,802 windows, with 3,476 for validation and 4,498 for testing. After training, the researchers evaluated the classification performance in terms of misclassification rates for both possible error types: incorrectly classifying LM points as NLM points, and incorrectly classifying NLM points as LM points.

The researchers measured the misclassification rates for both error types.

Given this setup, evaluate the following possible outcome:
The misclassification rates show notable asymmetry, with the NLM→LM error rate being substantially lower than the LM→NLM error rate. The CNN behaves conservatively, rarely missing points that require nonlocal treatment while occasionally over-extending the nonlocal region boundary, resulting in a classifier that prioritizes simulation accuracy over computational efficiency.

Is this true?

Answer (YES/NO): YES